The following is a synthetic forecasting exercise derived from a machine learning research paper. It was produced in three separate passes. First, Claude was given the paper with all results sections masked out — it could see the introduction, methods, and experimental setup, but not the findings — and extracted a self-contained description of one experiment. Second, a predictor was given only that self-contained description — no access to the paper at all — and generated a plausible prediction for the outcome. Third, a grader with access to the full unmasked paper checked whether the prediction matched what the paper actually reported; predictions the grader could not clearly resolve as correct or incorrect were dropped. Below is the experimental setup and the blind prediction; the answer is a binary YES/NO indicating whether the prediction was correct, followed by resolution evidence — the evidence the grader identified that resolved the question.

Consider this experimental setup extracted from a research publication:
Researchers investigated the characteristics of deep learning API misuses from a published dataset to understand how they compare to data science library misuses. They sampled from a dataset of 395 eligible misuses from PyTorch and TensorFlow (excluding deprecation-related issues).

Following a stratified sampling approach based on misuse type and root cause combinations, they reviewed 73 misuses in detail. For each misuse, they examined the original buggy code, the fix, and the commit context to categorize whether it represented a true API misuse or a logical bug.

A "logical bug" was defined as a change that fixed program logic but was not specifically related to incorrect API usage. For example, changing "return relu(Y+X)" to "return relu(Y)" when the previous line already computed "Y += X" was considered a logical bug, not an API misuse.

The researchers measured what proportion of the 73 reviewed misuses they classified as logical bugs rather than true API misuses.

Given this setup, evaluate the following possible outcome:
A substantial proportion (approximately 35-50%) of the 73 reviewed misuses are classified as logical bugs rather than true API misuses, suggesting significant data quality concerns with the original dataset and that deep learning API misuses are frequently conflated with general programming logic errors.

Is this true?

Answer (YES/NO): NO